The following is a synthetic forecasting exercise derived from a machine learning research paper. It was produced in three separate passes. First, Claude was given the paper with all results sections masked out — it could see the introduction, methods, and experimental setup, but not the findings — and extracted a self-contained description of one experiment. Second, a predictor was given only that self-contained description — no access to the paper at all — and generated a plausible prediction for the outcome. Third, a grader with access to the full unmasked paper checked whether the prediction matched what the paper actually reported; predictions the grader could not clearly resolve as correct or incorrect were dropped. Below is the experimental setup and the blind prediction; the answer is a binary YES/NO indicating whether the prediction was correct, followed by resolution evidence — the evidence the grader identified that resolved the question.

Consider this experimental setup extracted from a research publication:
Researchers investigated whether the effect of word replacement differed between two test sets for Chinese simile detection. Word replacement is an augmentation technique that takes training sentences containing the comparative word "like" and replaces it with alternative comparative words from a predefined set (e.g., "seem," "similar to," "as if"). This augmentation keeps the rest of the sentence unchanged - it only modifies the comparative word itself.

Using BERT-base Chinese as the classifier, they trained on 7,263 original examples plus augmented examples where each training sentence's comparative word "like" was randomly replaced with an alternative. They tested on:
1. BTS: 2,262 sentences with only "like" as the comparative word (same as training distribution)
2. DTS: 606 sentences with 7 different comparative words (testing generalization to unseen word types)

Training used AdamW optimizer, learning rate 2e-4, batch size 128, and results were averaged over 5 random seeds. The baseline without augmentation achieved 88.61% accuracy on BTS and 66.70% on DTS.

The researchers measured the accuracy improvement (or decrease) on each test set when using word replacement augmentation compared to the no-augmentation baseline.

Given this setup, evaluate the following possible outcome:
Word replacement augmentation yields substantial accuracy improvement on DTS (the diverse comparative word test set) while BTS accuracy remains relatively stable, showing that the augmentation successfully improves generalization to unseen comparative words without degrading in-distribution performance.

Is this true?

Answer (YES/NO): YES